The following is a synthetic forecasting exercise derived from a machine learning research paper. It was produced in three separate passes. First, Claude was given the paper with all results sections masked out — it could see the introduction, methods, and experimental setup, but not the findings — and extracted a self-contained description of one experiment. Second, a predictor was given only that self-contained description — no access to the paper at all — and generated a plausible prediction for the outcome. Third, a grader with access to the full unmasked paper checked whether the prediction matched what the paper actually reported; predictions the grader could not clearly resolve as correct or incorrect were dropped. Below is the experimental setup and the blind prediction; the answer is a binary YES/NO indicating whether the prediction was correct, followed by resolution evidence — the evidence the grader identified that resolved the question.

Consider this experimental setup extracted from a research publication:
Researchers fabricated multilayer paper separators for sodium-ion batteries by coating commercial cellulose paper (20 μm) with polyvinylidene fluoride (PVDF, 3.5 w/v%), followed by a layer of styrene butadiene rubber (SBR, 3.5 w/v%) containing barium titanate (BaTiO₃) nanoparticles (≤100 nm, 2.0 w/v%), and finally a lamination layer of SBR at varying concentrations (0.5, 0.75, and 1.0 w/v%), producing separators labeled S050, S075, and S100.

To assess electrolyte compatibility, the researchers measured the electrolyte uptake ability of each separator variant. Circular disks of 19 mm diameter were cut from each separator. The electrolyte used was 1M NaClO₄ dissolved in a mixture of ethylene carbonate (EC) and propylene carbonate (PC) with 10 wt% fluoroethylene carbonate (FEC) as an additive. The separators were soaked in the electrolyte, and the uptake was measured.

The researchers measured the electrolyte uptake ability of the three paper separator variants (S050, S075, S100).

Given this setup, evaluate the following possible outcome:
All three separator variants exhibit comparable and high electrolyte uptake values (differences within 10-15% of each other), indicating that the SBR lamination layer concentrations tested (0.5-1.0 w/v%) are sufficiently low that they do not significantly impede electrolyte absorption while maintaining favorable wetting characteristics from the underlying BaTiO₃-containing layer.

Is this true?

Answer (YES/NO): YES